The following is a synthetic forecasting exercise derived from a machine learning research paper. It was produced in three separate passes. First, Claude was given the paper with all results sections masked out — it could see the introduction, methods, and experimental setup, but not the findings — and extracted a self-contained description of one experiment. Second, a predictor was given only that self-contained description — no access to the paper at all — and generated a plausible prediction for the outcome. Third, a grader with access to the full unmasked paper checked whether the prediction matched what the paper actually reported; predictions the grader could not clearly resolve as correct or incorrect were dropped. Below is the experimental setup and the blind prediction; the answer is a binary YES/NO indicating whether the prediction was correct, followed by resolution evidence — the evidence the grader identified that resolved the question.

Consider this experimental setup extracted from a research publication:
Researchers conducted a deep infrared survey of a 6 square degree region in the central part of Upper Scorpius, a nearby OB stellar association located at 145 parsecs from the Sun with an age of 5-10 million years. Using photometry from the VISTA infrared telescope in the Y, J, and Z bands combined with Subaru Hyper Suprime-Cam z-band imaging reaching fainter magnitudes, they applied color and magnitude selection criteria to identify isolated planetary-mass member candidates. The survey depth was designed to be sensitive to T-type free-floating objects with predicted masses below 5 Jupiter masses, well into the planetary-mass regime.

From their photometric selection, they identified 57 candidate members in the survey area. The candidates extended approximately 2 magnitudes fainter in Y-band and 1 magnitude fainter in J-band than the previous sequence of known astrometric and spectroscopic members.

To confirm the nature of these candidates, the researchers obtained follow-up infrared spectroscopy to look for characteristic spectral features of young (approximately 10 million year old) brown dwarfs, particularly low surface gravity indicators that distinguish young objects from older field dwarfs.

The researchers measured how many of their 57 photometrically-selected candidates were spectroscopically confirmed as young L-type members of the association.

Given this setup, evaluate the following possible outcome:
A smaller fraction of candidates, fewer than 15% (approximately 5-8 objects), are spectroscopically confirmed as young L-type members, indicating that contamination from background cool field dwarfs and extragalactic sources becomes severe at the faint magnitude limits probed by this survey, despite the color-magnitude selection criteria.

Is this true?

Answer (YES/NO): NO